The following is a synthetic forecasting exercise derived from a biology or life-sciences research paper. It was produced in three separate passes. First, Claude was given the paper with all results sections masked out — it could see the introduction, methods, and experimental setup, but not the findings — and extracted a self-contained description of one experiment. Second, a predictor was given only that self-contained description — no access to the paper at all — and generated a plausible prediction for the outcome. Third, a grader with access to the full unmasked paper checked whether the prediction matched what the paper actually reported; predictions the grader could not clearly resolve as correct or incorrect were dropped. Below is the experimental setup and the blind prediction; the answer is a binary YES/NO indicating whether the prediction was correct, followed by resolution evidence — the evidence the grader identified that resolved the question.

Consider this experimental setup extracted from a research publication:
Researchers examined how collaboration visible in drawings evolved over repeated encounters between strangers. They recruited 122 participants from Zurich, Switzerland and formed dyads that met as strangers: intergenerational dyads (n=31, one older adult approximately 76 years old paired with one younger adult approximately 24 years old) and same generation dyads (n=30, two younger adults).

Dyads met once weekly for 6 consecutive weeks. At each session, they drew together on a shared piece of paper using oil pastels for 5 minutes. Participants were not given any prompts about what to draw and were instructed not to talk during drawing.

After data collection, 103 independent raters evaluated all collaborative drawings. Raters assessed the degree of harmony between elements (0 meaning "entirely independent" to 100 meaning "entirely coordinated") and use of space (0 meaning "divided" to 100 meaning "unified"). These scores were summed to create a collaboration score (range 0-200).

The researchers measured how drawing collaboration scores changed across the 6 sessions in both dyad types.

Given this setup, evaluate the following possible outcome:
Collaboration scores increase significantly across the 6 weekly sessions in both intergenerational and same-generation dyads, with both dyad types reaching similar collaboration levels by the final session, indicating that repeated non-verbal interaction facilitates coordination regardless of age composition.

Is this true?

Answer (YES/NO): NO